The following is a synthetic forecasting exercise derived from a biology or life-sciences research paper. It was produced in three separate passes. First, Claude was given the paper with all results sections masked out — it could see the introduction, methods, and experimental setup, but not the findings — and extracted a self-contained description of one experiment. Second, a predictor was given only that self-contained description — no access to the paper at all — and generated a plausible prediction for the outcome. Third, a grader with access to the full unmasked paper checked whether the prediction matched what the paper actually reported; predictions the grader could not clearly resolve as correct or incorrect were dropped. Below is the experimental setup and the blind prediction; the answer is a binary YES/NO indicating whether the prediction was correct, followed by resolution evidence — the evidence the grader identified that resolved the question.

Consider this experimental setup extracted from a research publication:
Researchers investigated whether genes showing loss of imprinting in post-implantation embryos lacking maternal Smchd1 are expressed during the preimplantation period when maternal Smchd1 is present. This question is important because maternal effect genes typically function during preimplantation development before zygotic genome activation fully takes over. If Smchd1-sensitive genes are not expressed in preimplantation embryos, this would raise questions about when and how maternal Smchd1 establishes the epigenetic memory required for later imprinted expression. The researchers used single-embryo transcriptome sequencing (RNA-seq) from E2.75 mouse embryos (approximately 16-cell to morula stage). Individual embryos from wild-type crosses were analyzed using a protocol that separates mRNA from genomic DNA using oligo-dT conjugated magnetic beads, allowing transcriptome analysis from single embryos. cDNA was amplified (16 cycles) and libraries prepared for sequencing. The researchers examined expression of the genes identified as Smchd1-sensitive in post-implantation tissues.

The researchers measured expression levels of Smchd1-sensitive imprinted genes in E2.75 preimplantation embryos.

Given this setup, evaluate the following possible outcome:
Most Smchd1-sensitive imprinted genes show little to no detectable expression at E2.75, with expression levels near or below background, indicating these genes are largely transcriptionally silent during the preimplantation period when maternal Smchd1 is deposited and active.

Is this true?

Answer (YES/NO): YES